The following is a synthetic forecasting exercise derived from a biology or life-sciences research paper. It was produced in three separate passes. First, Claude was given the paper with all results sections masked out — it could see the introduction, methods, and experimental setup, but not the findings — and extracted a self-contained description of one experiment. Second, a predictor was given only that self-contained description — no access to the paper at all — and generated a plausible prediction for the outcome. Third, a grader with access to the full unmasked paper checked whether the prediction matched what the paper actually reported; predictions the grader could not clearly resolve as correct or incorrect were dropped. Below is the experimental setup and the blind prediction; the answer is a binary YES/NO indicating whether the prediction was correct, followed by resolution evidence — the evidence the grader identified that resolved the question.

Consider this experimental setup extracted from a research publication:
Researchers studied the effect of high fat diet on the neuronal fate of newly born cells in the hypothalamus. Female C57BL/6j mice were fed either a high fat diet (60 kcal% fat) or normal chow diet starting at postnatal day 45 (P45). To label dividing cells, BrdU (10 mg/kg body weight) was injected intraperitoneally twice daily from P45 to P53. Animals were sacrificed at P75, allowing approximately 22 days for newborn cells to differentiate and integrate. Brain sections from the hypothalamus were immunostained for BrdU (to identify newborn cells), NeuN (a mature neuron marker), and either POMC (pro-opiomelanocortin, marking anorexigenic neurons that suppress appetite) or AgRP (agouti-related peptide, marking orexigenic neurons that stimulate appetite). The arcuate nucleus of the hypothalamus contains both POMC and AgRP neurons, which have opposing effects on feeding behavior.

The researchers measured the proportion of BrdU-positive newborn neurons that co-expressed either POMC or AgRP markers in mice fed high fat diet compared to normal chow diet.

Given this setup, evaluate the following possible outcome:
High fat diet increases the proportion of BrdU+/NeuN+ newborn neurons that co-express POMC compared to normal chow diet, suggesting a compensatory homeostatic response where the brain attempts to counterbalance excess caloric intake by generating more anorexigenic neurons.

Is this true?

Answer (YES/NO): NO